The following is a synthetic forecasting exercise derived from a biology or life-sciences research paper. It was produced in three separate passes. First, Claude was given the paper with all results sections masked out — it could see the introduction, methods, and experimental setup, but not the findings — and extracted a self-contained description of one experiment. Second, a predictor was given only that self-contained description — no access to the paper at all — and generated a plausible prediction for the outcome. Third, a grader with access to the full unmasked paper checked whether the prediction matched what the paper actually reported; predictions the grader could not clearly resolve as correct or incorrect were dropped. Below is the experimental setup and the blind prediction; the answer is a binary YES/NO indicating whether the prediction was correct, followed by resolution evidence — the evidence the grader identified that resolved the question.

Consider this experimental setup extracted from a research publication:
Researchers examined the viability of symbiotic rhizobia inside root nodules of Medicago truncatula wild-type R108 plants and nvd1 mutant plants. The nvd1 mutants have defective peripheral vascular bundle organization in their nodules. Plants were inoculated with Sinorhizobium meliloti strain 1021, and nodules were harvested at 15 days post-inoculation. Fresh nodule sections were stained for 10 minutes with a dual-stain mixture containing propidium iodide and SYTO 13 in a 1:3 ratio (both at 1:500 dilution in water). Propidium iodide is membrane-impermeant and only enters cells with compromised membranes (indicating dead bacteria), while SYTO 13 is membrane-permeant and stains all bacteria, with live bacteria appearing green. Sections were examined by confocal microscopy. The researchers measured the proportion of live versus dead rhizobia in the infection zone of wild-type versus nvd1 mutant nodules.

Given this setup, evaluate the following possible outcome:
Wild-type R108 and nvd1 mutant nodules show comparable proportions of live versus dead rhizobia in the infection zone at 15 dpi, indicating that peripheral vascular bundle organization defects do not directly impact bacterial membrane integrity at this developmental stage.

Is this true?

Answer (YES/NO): YES